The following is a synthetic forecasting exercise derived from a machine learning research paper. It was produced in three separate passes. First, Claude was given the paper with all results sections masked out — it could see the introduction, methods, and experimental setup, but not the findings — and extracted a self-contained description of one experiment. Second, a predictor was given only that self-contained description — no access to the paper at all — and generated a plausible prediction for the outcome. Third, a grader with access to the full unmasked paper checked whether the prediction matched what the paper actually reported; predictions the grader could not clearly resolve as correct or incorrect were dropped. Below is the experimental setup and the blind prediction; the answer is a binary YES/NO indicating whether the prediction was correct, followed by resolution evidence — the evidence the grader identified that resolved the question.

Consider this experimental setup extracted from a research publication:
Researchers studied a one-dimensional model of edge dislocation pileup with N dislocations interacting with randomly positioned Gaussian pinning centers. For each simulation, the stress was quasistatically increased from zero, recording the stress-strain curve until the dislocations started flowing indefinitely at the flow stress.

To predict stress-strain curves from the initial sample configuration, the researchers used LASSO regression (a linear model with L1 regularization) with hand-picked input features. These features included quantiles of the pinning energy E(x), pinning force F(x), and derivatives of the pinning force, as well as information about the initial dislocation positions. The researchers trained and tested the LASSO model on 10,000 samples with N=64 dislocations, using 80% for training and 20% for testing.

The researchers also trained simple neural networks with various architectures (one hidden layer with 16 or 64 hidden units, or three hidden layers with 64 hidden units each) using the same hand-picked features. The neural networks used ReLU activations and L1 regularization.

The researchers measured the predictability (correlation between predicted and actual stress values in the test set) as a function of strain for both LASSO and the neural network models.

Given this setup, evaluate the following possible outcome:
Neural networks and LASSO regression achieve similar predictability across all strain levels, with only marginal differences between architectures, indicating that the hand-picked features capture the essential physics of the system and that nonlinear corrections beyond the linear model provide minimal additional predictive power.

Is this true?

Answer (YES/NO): NO